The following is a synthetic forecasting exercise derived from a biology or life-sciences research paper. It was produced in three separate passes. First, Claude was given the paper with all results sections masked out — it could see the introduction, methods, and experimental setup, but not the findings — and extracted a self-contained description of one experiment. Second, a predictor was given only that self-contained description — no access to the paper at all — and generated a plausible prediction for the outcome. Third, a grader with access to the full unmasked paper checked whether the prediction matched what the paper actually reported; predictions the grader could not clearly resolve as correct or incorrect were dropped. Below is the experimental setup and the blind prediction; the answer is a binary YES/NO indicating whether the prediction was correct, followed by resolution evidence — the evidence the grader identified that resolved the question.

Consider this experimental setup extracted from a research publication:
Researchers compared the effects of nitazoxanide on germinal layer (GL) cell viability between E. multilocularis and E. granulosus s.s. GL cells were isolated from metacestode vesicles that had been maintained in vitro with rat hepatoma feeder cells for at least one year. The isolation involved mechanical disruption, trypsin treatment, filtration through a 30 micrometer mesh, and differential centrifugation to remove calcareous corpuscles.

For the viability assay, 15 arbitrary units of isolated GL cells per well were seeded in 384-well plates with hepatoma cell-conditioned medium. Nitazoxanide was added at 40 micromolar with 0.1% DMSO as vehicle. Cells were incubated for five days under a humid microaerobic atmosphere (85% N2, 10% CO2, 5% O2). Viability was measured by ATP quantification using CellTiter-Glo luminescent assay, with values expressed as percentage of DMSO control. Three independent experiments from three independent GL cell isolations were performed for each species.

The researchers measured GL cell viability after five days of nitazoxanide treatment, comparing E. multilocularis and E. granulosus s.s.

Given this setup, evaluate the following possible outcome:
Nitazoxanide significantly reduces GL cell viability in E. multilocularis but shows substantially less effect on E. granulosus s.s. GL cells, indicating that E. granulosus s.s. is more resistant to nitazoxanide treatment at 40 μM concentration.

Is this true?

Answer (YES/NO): YES